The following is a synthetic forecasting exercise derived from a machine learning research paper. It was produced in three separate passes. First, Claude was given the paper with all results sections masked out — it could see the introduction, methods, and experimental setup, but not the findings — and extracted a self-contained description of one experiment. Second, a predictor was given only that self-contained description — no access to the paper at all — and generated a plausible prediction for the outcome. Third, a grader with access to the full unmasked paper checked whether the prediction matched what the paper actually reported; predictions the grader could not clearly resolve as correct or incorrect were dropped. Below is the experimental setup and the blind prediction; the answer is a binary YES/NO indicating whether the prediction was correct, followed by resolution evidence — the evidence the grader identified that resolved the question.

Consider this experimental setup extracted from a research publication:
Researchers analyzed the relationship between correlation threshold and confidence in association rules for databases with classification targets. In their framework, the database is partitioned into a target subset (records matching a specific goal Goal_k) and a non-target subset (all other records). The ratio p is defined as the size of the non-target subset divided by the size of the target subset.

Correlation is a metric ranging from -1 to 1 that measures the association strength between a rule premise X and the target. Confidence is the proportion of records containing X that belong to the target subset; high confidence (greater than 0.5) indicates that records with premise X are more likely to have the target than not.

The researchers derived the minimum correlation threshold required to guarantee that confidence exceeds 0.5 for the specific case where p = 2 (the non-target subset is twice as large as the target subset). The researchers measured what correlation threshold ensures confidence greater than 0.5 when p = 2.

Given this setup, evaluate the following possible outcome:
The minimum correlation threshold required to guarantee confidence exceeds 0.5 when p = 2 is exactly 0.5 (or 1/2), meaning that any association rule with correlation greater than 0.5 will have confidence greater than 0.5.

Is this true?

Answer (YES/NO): NO